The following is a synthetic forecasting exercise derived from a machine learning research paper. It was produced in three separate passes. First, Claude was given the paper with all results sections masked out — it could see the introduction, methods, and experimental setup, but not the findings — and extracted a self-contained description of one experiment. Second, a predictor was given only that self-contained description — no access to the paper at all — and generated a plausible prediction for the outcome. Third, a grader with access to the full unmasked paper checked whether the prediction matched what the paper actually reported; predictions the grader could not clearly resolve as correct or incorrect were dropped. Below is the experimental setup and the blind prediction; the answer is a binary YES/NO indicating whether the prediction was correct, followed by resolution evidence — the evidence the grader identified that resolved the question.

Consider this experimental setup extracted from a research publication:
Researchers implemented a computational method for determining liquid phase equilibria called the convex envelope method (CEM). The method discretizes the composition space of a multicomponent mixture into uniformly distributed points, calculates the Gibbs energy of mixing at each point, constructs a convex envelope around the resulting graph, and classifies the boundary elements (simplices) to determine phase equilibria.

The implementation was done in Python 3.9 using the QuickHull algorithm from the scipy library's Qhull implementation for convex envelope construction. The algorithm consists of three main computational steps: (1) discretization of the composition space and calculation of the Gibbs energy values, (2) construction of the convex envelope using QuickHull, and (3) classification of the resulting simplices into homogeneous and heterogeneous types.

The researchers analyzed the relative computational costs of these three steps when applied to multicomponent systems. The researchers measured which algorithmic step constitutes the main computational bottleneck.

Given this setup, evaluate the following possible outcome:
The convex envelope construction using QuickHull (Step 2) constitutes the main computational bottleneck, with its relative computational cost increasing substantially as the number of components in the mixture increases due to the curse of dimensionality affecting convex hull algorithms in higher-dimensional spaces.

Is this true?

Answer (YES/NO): YES